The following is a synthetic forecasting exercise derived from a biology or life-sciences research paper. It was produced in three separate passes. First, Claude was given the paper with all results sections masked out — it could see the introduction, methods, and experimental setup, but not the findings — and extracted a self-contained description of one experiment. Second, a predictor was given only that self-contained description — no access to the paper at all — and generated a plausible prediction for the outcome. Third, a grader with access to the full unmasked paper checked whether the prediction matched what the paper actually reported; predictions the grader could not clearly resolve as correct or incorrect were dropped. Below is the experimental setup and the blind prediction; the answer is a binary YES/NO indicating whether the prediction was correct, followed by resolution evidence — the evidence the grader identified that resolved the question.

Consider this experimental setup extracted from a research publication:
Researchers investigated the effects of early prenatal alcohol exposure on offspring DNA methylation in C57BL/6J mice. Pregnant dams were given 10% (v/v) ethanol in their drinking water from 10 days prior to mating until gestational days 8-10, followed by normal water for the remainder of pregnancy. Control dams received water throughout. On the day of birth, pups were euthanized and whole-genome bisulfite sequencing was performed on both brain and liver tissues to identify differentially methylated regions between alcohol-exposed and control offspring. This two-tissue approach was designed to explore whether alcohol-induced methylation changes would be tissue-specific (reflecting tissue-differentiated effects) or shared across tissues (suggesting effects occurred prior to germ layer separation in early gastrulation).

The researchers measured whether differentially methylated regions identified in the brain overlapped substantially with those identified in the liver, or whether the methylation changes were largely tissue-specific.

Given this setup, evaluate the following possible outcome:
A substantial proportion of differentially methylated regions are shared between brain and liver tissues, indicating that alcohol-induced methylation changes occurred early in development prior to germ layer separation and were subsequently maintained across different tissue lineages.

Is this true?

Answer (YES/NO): NO